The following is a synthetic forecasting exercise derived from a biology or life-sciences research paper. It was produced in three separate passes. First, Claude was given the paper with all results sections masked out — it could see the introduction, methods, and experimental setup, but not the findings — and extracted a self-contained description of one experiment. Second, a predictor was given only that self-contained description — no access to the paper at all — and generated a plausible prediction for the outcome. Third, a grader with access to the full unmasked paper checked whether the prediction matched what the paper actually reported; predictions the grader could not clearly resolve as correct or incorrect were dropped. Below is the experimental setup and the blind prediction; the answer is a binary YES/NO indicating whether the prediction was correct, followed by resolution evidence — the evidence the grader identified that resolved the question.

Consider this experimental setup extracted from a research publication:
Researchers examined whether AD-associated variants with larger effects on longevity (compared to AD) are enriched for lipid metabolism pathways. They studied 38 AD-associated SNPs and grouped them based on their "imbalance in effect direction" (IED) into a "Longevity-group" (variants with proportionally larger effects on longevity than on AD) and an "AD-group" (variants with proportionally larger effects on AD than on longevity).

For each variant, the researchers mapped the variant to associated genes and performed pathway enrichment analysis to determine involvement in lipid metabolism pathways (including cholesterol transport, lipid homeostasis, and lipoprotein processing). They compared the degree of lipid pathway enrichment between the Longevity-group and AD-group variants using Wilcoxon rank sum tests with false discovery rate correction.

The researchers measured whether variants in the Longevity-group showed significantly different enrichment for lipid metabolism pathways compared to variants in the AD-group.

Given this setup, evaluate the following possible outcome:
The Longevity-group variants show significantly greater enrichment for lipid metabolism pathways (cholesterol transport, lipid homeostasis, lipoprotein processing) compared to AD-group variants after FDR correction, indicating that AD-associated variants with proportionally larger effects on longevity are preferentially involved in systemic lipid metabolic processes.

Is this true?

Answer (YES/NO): NO